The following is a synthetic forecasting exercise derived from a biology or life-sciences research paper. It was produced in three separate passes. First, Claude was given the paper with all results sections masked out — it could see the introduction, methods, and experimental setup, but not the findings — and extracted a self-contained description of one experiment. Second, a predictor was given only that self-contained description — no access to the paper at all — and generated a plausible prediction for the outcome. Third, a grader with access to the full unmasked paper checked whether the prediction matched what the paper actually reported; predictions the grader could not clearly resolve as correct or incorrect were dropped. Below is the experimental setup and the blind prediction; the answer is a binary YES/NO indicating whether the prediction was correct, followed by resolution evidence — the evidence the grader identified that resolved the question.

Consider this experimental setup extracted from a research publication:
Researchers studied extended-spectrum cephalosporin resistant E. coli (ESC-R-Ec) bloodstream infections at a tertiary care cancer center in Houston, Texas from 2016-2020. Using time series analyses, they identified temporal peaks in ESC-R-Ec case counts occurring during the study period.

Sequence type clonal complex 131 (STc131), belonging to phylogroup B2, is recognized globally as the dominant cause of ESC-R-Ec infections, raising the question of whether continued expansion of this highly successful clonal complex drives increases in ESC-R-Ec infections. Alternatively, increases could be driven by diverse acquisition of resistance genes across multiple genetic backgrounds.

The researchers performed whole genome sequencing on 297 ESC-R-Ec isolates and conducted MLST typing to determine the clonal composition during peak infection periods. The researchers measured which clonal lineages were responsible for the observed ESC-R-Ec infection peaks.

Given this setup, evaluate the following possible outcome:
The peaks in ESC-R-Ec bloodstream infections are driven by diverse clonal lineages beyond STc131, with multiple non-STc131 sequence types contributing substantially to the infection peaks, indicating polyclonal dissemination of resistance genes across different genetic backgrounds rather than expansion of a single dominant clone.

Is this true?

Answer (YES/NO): YES